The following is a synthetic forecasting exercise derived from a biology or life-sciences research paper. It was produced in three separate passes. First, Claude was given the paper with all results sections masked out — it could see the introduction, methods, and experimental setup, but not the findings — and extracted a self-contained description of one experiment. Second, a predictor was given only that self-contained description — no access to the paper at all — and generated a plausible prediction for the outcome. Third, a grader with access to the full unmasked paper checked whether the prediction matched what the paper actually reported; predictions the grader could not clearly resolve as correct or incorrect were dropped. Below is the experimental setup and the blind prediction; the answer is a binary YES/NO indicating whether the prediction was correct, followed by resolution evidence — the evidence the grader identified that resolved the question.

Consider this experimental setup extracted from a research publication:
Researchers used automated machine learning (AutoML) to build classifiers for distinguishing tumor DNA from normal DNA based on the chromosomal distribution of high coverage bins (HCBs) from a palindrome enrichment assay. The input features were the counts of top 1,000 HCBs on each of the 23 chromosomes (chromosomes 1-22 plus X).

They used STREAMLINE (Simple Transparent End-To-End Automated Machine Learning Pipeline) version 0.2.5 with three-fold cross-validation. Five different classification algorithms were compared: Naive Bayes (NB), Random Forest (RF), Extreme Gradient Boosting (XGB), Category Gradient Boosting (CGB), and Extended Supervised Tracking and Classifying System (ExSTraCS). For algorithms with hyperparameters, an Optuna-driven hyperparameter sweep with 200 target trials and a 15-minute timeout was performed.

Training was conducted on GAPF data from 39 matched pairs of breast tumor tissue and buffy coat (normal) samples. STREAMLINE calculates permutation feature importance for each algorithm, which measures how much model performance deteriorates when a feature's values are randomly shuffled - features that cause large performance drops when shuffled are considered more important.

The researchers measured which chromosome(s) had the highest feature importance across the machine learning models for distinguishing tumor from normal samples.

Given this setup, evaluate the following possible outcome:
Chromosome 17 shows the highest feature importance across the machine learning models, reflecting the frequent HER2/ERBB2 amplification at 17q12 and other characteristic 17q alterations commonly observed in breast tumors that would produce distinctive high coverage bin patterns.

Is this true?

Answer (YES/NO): NO